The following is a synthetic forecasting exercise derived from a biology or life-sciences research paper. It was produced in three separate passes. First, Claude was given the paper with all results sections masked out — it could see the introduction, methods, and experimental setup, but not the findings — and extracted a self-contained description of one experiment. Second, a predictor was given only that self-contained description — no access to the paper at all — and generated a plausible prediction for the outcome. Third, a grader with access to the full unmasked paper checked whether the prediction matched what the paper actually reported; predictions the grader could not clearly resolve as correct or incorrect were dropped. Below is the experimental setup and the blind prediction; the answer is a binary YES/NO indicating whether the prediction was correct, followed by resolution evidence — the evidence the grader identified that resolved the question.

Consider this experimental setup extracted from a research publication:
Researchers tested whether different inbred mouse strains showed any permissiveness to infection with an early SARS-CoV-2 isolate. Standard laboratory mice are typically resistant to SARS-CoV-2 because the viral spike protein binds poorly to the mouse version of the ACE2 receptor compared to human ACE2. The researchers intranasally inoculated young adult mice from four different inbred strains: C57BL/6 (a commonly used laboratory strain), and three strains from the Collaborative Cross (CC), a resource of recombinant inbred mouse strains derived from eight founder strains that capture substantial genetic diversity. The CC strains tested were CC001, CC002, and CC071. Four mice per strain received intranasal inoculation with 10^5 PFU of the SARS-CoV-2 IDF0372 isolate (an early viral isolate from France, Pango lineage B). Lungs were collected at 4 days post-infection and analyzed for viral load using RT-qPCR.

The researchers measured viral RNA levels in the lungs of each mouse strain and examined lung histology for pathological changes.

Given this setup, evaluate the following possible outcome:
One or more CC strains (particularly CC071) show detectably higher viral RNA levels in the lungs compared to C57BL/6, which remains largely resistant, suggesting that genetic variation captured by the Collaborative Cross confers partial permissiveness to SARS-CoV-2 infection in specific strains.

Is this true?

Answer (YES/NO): YES